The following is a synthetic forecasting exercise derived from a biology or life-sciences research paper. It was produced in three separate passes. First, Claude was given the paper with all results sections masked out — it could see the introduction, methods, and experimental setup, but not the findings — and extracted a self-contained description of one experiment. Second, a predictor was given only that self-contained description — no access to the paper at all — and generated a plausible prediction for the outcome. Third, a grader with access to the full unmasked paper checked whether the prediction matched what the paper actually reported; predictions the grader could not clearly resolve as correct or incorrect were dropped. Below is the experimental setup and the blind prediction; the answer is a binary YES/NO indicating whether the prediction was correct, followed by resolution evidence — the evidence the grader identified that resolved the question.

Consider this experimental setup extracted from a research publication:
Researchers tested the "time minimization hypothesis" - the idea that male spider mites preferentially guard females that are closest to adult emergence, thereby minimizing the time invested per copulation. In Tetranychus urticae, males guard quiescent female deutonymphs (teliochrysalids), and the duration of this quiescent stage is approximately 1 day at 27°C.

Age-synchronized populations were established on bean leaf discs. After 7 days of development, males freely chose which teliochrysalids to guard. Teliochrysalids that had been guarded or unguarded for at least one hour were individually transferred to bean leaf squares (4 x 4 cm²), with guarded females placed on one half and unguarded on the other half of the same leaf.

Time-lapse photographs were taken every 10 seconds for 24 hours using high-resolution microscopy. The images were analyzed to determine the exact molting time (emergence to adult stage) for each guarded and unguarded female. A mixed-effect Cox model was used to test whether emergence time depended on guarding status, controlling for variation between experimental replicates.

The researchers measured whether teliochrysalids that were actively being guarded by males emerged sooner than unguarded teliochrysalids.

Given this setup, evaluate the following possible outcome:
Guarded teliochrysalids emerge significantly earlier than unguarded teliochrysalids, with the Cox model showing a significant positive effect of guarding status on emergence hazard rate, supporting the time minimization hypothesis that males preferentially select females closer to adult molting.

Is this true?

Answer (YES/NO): YES